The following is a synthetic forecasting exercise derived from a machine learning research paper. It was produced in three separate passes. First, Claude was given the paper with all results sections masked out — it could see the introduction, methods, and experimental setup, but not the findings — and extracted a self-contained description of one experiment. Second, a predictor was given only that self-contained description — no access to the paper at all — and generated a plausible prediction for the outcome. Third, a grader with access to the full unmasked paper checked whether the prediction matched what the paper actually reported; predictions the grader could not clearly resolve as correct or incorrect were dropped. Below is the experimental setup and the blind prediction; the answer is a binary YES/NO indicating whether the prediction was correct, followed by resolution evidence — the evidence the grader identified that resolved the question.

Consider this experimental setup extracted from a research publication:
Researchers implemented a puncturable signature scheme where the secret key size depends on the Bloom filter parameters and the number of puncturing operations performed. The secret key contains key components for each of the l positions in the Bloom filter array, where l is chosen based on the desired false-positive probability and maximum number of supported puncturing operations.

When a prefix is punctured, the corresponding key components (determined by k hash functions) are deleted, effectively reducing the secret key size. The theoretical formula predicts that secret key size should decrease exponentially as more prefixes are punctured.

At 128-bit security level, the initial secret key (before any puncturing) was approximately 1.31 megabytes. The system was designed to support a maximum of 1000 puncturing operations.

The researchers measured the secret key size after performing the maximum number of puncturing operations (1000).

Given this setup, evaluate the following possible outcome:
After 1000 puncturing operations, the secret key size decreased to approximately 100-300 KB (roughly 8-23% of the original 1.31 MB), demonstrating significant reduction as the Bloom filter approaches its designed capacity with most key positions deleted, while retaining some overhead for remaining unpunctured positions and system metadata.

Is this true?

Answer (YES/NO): NO